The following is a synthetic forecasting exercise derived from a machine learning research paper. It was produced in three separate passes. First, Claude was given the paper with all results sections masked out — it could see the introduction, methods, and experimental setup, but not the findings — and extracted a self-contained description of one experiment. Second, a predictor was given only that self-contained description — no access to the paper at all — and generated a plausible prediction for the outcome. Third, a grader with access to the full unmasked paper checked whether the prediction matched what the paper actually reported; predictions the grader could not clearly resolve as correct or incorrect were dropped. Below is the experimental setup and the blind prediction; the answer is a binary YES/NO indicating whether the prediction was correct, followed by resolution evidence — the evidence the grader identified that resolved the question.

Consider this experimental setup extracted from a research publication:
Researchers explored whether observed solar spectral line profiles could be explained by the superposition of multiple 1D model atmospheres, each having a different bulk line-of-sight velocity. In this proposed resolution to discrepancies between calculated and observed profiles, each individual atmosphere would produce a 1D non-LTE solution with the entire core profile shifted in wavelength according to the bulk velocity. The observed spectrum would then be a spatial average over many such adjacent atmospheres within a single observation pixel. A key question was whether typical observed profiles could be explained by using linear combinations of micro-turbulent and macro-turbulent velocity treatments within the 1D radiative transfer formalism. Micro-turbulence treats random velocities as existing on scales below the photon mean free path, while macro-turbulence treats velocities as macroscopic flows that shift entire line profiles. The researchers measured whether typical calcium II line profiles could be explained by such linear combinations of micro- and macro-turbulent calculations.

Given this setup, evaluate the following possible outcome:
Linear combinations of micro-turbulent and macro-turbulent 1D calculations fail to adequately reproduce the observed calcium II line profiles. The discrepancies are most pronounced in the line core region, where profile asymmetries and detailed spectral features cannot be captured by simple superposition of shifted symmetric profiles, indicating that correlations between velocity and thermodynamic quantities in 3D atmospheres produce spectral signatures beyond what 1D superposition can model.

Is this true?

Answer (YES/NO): NO